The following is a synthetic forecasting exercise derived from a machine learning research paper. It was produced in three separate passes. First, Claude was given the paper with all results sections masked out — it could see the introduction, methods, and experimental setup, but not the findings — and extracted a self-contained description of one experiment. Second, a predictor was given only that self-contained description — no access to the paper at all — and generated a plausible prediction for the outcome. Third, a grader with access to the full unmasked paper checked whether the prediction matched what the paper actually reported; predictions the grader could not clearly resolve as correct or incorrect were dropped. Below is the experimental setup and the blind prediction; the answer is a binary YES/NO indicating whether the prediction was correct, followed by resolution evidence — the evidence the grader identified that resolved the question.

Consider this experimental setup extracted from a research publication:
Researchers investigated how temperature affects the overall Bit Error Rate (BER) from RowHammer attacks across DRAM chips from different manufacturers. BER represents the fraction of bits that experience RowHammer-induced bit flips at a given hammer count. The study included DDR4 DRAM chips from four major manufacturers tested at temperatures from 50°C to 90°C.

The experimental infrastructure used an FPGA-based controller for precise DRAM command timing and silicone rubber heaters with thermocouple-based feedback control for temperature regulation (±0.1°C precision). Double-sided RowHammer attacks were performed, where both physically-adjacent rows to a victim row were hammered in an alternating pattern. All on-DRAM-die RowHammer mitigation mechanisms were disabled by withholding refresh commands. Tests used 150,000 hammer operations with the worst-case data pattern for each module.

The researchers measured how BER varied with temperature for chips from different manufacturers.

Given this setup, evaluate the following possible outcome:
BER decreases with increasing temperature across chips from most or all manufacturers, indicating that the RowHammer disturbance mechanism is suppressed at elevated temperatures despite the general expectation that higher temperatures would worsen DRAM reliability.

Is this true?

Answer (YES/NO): NO